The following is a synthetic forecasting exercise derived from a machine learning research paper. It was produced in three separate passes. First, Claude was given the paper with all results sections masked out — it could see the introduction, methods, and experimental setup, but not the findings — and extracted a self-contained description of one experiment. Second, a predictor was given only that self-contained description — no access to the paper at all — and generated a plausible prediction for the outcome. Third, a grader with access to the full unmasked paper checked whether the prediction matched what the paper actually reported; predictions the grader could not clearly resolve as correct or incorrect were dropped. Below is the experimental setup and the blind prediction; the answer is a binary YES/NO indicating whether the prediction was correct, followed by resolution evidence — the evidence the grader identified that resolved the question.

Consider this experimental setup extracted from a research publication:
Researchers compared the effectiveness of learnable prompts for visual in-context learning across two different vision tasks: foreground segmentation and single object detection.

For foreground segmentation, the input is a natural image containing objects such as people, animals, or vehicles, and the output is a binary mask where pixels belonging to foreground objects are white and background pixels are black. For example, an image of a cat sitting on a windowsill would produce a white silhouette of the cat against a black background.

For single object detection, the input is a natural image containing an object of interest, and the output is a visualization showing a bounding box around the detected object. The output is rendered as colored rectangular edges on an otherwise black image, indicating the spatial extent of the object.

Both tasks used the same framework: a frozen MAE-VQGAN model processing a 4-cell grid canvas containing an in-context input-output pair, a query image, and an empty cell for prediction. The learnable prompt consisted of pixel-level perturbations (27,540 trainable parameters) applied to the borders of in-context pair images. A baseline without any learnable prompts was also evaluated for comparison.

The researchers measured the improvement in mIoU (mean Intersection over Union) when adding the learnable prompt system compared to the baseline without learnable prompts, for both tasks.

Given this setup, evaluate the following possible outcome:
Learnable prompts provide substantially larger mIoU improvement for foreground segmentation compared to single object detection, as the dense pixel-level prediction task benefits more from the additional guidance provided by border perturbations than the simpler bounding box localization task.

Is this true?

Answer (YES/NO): NO